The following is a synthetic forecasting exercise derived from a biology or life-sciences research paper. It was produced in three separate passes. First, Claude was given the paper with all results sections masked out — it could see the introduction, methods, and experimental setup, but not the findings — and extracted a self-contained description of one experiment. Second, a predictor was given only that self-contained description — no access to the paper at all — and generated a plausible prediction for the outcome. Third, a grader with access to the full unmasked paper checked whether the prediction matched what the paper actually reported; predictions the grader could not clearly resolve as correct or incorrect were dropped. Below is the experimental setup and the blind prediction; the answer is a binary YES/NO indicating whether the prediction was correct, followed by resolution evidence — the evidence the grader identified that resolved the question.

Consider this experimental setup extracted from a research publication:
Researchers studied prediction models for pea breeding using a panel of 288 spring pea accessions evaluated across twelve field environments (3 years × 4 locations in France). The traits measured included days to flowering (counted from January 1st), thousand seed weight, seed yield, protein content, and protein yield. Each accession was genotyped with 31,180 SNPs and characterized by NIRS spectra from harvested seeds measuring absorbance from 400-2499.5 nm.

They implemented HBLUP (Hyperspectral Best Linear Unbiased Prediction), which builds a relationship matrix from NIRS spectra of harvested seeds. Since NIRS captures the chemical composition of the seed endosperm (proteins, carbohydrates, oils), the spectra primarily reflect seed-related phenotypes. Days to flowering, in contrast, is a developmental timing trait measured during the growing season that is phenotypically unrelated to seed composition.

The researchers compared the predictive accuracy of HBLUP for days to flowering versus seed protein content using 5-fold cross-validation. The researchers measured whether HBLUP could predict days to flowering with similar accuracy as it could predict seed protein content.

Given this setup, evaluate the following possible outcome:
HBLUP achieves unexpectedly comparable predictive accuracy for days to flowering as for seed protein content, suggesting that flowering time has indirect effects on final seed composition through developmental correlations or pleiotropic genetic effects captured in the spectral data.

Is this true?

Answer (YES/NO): NO